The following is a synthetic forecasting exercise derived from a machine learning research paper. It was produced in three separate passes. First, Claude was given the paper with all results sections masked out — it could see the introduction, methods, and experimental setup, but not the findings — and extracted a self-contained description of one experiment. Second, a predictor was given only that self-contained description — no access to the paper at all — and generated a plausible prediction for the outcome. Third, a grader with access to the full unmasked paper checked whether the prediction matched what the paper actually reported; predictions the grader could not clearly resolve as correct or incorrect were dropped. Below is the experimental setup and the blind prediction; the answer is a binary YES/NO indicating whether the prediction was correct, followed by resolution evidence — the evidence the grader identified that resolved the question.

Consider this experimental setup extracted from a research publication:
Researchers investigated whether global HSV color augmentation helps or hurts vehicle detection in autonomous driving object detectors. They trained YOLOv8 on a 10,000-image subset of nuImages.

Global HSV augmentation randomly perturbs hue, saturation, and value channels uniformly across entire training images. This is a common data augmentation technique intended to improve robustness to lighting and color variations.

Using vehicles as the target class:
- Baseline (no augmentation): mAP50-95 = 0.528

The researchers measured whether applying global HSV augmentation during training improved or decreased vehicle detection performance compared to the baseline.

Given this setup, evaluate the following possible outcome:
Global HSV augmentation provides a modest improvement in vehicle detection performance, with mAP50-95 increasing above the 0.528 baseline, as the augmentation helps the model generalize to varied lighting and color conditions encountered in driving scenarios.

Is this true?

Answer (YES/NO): NO